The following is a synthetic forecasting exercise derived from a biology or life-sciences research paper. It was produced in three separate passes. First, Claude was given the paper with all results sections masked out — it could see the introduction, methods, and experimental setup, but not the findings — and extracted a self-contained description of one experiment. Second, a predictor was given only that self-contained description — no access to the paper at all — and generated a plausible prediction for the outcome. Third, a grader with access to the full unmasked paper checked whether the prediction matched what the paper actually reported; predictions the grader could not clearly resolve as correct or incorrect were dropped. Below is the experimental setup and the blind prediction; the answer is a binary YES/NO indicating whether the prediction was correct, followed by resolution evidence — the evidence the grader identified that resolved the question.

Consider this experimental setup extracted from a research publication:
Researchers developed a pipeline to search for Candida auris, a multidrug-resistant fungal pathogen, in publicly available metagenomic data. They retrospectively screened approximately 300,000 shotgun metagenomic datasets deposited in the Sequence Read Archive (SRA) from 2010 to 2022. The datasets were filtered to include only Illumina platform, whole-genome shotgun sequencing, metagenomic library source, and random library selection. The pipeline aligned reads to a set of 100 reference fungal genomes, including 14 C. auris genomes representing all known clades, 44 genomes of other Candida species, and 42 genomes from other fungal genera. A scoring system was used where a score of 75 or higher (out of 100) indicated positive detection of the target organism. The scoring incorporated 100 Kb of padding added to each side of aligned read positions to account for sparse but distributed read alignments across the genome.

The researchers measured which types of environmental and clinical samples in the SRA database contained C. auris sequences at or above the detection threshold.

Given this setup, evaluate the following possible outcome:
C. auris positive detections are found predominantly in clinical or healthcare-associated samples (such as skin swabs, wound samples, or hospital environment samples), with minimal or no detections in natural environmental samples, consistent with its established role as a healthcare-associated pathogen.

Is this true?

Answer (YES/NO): NO